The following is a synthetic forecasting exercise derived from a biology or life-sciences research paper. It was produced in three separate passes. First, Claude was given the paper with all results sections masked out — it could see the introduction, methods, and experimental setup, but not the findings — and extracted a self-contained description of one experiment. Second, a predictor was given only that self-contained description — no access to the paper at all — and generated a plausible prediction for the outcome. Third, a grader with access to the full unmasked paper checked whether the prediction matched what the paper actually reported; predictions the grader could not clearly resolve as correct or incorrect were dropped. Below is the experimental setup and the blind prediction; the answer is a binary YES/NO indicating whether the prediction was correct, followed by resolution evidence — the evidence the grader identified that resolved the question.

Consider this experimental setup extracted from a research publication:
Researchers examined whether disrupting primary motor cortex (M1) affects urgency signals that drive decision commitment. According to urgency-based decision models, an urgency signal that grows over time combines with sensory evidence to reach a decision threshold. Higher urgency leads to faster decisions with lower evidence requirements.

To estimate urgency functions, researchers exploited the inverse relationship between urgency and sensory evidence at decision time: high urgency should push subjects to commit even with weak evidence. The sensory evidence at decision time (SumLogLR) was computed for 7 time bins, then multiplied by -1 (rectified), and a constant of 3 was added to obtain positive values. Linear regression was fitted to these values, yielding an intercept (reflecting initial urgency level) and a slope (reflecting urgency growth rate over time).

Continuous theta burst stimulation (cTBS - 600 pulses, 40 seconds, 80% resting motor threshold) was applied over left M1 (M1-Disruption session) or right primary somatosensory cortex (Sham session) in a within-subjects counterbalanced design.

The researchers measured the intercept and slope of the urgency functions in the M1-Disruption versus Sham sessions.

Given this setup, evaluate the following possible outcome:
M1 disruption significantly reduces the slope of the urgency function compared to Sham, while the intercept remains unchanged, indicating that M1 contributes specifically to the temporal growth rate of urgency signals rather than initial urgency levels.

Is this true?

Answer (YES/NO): NO